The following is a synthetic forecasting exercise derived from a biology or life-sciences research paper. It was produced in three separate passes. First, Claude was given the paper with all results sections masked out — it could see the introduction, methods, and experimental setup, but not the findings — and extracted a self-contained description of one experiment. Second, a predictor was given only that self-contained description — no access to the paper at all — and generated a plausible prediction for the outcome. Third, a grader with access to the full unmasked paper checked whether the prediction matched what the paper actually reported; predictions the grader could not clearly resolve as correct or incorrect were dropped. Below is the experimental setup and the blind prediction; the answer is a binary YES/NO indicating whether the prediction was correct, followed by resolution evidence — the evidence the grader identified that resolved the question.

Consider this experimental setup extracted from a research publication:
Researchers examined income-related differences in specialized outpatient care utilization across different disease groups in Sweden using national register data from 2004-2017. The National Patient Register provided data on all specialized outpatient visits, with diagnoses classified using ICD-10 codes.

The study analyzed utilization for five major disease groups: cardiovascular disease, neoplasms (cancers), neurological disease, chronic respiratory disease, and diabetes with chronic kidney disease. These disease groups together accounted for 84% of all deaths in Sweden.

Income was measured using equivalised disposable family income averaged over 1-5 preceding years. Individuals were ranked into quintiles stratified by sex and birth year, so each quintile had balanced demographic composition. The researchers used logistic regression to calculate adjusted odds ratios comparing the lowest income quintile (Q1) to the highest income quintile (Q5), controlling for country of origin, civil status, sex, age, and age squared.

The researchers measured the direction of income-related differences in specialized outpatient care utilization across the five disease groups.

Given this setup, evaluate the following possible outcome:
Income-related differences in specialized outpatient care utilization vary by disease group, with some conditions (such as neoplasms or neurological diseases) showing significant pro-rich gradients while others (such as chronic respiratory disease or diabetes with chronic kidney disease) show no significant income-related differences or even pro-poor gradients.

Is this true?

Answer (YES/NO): NO